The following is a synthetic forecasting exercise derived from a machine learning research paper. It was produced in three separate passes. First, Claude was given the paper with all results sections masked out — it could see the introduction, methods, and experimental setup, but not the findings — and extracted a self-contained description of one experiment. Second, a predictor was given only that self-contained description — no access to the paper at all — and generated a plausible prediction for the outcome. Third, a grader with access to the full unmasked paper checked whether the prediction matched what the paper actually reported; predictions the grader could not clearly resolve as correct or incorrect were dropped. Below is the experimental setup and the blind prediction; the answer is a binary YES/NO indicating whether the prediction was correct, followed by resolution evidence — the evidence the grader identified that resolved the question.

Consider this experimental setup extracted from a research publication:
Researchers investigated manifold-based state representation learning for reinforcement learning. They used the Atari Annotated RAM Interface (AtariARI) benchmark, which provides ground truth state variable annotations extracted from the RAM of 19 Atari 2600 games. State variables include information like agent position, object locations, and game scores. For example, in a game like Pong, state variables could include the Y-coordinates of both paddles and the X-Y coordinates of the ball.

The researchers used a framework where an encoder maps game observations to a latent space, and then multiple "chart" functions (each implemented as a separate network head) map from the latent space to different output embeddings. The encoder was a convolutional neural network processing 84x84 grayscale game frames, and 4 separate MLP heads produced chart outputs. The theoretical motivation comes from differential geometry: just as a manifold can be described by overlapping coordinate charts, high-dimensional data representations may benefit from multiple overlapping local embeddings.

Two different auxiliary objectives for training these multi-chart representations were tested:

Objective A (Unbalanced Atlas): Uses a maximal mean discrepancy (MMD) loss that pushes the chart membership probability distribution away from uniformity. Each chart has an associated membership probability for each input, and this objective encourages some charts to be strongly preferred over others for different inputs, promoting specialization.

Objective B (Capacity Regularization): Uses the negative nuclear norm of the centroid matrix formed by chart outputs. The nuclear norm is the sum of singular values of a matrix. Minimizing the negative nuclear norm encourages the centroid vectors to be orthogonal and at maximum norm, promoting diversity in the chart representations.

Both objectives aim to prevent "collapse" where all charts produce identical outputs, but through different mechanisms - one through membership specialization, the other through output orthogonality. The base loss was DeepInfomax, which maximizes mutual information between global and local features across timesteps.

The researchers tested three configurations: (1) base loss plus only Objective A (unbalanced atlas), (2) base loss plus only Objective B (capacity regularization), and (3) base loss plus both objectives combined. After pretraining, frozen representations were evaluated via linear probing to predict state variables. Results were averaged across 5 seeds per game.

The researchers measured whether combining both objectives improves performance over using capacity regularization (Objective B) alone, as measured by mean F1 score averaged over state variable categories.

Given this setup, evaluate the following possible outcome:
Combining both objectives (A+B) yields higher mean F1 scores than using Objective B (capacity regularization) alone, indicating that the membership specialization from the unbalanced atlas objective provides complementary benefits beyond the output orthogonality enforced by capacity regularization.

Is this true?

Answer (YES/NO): NO